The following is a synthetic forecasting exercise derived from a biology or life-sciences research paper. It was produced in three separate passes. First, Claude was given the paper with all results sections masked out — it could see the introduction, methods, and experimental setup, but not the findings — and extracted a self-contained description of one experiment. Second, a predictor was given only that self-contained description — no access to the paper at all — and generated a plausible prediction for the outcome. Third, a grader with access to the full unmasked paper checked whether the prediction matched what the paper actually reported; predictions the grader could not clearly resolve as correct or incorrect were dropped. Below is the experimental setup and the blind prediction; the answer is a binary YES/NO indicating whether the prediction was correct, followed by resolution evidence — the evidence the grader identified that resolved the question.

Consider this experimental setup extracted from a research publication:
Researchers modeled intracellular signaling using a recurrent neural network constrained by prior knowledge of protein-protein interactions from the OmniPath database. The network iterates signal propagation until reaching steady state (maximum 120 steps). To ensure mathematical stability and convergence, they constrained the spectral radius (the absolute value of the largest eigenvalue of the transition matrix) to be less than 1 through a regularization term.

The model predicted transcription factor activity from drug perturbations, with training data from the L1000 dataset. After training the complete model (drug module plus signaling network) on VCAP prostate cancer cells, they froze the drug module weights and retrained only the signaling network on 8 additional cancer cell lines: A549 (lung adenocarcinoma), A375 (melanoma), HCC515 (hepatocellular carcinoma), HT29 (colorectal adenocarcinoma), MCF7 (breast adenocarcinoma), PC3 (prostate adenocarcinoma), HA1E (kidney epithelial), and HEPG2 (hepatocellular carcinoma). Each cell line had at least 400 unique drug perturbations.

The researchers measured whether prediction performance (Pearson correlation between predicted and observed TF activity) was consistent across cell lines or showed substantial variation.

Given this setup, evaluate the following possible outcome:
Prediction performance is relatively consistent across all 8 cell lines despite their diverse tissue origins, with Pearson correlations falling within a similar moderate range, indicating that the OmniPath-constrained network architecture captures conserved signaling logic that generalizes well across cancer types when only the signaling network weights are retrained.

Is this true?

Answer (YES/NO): YES